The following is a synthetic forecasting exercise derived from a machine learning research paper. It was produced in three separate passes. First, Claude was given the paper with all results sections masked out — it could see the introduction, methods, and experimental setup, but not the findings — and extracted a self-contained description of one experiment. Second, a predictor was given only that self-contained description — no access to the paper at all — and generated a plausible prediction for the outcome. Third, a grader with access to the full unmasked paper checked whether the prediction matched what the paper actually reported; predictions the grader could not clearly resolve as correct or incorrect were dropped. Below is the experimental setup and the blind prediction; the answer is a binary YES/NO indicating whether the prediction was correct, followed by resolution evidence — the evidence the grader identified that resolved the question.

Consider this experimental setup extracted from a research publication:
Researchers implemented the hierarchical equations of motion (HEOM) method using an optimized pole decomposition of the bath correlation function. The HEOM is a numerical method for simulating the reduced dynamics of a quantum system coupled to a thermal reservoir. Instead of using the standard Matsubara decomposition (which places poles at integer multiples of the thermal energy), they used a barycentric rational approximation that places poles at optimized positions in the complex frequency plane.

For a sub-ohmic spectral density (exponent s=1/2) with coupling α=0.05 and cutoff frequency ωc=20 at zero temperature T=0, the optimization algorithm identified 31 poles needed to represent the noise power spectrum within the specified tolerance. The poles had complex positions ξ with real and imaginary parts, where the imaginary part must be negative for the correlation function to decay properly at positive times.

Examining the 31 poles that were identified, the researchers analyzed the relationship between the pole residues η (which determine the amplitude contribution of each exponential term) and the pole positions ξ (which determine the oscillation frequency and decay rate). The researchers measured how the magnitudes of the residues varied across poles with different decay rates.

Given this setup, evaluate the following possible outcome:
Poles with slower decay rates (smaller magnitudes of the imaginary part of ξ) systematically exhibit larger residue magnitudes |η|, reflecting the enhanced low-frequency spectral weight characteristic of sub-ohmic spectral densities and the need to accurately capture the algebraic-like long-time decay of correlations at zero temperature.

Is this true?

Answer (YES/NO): NO